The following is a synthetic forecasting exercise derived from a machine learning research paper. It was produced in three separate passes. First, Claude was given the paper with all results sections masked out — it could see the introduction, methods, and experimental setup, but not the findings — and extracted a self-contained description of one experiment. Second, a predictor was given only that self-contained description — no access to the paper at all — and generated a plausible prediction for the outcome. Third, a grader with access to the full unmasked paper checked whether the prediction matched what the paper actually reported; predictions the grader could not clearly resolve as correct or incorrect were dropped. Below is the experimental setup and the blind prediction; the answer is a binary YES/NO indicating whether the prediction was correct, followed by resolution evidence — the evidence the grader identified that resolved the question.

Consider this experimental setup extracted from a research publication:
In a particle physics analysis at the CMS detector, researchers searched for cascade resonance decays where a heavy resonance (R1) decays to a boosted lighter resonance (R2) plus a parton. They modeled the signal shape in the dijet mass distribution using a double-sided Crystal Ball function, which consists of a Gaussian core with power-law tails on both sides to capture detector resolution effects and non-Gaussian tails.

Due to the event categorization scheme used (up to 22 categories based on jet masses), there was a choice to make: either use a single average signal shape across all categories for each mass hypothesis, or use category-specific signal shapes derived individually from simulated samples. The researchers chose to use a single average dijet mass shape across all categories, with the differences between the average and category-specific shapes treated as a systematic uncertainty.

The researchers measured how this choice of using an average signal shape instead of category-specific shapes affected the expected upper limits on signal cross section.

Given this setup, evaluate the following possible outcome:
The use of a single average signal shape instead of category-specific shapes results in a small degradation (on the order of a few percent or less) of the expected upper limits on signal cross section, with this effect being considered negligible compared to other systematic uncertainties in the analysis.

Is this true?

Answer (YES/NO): NO